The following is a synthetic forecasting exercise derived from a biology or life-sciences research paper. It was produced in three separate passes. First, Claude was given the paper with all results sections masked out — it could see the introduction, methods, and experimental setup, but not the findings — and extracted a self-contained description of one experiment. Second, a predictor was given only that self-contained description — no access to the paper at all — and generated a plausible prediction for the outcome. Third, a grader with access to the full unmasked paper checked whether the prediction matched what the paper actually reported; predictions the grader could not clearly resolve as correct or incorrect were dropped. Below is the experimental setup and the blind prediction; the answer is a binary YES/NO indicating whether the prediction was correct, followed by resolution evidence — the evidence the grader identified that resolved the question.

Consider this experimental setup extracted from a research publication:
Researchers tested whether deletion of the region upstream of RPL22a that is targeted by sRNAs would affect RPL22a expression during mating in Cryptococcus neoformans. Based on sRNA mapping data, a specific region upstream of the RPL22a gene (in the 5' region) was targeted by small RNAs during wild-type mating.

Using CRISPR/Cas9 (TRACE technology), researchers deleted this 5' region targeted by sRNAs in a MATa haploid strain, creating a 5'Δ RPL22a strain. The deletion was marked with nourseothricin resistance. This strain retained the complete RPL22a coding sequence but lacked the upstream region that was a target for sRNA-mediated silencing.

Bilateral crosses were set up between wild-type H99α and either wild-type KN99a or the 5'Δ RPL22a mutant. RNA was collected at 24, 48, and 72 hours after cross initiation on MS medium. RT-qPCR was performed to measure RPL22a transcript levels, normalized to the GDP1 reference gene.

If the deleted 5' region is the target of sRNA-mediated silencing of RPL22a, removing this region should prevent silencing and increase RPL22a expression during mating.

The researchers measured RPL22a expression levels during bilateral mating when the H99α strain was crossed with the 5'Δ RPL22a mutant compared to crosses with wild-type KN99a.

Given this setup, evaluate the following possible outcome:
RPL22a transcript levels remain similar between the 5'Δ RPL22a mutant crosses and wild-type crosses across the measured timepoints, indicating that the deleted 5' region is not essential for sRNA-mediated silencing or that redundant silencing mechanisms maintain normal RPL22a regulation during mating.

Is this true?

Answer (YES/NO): NO